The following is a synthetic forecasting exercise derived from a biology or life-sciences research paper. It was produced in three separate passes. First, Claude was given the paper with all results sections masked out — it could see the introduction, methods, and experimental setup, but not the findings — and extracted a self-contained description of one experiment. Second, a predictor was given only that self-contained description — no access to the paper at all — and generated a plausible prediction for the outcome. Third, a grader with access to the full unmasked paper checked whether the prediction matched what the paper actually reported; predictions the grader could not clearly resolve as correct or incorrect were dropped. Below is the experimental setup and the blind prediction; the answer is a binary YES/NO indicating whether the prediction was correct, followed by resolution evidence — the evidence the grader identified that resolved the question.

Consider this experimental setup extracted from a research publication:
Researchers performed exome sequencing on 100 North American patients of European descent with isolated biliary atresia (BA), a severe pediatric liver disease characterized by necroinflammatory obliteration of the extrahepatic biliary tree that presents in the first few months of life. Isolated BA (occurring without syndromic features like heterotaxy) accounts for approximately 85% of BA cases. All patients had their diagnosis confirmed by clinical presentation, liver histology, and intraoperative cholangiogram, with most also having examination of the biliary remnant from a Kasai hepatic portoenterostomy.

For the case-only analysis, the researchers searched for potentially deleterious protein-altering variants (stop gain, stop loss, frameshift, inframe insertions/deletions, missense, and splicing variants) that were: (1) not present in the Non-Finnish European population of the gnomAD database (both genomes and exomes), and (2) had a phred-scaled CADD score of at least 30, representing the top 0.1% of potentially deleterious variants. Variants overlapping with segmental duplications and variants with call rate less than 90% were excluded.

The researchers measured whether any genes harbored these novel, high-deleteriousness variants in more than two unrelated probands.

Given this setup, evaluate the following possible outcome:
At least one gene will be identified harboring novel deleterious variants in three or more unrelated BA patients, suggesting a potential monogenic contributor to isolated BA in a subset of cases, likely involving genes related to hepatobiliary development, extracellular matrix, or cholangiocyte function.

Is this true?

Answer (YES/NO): NO